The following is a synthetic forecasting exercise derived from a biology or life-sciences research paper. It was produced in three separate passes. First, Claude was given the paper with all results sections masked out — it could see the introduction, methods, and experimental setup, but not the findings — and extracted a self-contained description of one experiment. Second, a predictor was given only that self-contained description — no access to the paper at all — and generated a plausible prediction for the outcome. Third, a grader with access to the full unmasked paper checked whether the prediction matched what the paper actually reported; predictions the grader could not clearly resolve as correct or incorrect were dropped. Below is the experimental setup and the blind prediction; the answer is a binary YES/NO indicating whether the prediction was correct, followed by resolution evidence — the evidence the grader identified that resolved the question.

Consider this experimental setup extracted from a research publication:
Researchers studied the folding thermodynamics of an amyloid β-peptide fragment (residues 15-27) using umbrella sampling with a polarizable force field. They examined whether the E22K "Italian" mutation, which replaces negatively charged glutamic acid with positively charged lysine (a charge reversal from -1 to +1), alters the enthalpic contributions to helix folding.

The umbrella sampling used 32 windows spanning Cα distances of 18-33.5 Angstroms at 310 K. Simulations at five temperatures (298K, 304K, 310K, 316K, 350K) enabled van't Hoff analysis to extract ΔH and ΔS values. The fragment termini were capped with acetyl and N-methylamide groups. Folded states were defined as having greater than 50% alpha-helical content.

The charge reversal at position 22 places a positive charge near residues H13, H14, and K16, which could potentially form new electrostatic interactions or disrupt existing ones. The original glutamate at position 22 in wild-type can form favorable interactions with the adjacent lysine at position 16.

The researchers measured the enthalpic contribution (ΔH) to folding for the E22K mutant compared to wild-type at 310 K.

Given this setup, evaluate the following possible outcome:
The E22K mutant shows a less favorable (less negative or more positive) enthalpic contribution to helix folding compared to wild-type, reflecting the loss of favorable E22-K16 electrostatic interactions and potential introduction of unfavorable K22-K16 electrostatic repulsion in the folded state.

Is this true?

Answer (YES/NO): NO